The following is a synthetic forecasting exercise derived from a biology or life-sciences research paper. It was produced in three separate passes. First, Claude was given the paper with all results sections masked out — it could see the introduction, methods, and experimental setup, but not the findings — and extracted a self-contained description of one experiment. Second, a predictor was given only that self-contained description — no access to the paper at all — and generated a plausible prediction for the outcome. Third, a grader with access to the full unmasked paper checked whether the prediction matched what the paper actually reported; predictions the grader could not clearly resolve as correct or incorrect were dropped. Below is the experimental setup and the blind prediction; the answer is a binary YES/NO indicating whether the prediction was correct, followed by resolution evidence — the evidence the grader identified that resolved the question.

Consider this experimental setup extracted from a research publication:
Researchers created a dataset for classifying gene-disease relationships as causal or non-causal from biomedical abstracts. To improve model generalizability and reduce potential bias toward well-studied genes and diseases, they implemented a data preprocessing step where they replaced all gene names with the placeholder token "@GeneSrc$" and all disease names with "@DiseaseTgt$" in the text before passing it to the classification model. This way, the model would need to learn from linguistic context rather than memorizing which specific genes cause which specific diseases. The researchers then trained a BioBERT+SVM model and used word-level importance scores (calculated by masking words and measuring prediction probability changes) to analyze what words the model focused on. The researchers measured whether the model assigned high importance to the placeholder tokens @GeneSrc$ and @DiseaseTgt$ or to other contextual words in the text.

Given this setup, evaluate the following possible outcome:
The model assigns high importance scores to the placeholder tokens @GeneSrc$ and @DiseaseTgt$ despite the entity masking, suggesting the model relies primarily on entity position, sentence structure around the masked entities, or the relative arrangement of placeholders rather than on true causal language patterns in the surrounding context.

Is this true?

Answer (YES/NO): NO